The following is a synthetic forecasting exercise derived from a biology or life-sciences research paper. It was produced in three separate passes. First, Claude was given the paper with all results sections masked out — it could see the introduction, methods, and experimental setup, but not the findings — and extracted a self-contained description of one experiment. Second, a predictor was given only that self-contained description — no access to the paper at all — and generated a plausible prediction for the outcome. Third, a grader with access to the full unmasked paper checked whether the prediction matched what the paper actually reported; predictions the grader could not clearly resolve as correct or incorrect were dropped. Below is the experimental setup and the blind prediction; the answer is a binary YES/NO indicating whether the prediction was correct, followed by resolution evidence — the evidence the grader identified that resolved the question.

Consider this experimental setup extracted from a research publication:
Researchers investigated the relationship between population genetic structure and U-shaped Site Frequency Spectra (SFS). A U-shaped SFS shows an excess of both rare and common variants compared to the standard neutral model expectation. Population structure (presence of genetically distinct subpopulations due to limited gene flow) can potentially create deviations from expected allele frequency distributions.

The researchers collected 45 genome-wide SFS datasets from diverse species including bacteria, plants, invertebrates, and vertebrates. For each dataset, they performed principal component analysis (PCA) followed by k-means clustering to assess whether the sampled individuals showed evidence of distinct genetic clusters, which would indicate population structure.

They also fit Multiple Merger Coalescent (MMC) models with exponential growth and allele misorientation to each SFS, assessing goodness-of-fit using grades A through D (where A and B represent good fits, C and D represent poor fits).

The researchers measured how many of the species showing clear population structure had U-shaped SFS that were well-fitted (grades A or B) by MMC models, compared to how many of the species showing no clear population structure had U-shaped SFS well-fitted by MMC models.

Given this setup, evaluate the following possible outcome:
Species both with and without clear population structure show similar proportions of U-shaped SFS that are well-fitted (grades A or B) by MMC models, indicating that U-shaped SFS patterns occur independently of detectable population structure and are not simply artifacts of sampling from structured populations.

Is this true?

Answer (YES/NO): NO